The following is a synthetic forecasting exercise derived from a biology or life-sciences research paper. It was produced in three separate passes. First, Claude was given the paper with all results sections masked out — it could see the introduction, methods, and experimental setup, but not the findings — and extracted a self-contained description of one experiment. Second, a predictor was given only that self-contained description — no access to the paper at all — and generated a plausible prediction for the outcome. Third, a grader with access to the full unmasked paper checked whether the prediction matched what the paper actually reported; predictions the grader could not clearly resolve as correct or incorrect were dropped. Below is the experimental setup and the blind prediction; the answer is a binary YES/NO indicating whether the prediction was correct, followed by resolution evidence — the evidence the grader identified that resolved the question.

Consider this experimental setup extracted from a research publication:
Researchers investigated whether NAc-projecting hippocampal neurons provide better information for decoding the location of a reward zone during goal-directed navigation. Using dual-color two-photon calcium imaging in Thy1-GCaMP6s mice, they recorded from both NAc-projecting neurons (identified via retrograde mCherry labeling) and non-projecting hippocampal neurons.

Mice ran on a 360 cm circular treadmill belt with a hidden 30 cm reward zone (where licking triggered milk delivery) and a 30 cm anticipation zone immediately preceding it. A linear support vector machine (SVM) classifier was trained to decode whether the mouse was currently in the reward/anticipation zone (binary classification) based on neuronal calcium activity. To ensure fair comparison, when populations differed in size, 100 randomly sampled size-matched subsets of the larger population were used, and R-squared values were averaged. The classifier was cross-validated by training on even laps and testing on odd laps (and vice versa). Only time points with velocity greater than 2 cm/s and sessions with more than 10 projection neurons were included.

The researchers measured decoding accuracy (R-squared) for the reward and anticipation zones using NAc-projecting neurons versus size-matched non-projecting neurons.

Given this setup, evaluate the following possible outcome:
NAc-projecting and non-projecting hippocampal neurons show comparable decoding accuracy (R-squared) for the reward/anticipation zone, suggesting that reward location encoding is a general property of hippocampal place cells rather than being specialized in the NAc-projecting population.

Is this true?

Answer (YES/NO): NO